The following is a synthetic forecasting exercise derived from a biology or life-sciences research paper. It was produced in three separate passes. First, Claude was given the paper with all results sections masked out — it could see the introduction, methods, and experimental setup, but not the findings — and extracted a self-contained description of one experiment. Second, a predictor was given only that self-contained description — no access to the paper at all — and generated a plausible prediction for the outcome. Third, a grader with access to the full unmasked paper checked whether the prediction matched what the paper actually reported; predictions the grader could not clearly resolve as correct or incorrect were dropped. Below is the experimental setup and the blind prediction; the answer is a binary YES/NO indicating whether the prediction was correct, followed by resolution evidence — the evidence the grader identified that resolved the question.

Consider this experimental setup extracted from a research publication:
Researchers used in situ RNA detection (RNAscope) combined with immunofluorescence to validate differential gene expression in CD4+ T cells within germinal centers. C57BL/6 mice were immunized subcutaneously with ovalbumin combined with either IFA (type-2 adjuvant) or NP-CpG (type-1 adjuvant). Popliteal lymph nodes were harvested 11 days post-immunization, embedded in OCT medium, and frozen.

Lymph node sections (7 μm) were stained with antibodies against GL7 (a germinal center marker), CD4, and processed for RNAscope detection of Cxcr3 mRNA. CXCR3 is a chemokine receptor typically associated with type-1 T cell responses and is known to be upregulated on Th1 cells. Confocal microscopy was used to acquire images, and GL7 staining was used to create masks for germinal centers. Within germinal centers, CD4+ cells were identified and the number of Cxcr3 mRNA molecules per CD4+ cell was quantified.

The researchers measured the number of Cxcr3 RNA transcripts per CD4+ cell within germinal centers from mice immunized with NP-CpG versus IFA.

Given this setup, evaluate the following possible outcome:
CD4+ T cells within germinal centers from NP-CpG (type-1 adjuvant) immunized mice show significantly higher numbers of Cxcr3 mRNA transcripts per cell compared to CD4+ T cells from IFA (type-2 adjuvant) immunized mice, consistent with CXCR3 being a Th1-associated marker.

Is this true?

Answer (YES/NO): YES